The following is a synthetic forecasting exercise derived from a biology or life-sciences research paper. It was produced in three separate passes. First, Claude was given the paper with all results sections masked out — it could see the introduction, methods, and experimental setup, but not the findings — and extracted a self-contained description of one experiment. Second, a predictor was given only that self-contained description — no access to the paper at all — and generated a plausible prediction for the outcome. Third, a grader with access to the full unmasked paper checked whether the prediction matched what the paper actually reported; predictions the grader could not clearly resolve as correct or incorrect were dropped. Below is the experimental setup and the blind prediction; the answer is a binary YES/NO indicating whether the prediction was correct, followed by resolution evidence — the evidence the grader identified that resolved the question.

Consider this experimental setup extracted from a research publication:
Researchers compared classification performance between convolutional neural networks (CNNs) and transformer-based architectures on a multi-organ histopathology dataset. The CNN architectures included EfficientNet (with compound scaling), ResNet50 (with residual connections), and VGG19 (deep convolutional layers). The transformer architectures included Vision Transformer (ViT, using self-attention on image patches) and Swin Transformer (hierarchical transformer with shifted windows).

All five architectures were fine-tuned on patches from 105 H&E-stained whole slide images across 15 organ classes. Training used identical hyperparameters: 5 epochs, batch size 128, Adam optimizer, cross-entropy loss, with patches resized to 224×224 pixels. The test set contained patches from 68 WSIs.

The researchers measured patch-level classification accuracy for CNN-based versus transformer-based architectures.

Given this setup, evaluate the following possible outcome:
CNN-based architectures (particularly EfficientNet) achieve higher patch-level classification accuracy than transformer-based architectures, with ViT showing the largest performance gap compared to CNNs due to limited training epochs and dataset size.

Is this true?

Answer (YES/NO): NO